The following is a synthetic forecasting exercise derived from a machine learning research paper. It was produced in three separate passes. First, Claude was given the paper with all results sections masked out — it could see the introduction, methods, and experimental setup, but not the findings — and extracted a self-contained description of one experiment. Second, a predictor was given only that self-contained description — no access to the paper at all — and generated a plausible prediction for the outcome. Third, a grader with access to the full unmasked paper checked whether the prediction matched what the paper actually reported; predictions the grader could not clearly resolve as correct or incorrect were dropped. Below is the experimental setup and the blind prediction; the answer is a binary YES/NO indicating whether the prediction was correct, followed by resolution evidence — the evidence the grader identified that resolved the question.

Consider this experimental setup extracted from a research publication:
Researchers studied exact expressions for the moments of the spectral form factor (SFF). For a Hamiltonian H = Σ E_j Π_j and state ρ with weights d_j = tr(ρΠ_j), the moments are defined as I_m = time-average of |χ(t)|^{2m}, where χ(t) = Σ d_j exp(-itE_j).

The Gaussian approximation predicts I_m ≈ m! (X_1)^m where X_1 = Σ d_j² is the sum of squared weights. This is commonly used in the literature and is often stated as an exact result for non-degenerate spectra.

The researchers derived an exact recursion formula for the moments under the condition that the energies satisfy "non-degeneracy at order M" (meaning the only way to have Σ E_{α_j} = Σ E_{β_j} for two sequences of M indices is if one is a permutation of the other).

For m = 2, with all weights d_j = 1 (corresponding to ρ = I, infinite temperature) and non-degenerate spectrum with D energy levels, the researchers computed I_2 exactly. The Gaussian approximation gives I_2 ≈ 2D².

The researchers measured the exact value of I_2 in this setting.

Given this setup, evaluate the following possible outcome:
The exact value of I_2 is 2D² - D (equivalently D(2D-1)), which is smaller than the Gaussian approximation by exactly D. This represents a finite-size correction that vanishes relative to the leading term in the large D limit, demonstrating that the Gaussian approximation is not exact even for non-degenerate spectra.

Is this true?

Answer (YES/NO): YES